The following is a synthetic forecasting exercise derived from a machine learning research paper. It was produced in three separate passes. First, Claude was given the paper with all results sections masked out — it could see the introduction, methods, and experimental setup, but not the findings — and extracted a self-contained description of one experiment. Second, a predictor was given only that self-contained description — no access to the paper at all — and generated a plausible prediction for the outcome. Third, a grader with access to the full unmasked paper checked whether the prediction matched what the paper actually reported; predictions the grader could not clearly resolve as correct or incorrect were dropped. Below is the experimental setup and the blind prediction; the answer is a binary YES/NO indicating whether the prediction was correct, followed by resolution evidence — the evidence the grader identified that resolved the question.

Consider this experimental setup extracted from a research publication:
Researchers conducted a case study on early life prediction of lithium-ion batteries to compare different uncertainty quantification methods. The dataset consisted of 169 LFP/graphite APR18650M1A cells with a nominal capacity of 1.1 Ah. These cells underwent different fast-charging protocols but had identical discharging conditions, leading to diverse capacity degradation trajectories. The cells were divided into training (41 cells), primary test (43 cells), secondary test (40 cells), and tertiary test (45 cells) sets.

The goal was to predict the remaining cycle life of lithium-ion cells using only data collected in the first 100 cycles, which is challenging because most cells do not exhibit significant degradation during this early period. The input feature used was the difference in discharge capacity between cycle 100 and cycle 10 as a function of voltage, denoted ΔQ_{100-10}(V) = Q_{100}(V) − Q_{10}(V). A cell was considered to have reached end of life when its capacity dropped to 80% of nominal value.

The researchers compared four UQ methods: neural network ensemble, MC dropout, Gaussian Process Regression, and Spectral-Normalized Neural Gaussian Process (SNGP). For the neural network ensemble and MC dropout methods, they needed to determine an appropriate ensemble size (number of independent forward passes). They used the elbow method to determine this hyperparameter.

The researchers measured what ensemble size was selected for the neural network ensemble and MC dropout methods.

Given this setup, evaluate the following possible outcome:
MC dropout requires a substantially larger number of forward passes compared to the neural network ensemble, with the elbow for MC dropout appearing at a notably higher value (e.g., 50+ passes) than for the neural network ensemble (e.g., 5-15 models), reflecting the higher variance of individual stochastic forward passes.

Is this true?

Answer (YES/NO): NO